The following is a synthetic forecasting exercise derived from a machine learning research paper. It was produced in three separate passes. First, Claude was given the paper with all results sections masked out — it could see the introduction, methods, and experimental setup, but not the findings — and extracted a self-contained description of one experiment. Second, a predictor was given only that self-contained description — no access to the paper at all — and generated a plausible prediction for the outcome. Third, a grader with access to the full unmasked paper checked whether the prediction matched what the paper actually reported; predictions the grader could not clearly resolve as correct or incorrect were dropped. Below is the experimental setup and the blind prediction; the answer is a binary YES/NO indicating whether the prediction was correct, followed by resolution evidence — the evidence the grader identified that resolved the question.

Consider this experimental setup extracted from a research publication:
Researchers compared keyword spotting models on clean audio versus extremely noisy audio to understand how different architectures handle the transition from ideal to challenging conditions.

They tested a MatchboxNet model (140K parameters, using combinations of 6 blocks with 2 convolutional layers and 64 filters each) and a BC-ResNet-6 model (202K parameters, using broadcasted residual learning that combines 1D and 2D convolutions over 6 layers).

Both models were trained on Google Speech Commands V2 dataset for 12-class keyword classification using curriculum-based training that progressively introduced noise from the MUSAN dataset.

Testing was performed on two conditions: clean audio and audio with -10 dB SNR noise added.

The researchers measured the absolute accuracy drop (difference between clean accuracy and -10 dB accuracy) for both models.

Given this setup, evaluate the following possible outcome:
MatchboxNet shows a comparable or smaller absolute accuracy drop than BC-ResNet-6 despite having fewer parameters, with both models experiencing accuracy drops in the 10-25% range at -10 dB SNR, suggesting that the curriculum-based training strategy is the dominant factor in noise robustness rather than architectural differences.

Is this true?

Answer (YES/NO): NO